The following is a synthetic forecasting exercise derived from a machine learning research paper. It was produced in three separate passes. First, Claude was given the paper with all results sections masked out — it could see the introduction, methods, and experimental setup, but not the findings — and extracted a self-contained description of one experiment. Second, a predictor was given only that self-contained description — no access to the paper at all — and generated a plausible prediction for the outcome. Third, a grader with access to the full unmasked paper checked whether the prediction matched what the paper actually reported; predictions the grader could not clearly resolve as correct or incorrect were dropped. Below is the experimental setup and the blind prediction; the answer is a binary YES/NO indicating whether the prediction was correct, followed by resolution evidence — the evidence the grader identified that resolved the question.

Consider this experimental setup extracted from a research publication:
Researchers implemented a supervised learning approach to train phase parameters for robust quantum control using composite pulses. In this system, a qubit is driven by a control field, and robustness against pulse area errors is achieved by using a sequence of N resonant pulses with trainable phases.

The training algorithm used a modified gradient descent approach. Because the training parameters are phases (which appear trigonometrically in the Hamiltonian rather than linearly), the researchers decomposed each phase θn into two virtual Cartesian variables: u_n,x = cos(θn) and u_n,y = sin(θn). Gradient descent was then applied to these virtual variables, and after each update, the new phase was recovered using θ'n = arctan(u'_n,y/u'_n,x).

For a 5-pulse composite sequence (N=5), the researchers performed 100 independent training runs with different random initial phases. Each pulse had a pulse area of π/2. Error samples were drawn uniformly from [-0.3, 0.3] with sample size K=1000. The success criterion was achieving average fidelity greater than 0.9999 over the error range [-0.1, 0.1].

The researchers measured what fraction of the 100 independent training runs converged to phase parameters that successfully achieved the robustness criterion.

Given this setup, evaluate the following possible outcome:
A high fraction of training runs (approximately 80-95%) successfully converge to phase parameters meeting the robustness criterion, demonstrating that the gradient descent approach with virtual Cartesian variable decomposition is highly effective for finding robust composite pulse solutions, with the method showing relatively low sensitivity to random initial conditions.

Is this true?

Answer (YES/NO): NO